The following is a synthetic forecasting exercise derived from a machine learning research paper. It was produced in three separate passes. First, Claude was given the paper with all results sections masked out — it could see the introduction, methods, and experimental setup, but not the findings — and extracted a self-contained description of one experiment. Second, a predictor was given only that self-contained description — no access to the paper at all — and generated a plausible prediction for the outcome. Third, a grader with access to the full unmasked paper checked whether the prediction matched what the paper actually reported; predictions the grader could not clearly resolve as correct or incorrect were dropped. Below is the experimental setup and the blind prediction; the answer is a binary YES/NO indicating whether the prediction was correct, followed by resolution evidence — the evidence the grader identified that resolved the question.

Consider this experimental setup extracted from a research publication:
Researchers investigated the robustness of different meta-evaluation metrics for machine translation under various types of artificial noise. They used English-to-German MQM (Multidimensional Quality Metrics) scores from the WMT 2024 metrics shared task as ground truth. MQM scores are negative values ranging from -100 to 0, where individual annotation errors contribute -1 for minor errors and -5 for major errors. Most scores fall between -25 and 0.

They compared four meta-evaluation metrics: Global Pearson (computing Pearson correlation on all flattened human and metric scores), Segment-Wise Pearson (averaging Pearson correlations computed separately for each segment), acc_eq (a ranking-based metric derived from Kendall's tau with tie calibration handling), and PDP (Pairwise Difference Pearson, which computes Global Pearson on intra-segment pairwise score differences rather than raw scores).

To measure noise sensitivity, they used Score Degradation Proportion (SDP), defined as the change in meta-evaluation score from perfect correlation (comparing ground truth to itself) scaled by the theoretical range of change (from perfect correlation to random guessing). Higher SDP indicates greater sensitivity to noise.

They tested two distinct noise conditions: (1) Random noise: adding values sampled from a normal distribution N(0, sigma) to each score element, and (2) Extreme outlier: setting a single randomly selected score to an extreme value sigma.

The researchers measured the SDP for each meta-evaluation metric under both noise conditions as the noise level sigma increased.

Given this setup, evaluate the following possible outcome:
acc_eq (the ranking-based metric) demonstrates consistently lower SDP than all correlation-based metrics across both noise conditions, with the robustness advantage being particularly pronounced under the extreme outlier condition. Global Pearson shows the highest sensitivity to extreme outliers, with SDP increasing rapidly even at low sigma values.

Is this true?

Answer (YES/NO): NO